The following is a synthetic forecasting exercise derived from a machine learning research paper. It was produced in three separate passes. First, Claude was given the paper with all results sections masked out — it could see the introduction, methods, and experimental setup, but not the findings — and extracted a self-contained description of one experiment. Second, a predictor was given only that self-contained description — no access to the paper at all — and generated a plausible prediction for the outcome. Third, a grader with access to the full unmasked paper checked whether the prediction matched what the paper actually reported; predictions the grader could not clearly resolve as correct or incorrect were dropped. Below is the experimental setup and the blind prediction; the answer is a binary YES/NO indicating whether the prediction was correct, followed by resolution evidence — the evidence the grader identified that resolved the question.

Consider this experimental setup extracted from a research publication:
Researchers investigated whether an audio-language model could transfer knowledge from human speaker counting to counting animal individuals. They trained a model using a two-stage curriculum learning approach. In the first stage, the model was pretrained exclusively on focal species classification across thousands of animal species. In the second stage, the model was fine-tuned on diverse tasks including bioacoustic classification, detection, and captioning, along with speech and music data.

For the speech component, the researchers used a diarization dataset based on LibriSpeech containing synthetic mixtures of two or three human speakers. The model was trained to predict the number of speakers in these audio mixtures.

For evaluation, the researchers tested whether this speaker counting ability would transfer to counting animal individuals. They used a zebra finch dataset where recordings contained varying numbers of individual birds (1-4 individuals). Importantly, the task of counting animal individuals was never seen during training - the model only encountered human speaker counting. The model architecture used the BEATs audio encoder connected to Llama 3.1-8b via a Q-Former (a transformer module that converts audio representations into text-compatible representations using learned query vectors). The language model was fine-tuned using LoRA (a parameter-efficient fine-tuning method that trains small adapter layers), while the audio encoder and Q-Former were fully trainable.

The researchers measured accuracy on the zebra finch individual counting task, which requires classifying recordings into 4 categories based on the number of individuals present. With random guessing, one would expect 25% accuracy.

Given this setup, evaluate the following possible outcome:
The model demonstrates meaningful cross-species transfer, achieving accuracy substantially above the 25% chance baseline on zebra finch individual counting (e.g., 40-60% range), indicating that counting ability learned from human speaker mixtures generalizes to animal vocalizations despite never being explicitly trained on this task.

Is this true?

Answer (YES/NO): YES